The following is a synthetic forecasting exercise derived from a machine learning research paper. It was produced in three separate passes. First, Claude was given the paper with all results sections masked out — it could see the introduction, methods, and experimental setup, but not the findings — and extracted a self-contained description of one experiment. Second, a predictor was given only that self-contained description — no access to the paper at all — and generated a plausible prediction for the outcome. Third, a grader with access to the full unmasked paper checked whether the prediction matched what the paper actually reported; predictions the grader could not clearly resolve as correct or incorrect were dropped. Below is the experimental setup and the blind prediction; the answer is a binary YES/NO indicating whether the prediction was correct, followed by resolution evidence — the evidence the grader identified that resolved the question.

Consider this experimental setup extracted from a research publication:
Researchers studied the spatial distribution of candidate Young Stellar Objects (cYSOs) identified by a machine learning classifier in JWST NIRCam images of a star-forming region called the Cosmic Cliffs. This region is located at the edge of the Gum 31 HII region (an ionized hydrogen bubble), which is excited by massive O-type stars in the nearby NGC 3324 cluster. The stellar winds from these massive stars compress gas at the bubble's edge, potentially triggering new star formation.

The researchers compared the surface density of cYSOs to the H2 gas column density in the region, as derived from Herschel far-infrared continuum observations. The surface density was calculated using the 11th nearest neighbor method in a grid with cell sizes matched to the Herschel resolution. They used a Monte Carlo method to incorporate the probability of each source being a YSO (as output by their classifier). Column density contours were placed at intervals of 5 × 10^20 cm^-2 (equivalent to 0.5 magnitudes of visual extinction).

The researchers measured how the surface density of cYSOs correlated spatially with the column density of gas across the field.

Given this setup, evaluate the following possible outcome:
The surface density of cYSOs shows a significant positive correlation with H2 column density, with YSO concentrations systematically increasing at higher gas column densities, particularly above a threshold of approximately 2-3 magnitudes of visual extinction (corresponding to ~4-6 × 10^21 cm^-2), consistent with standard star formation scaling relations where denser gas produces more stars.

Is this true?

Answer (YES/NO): NO